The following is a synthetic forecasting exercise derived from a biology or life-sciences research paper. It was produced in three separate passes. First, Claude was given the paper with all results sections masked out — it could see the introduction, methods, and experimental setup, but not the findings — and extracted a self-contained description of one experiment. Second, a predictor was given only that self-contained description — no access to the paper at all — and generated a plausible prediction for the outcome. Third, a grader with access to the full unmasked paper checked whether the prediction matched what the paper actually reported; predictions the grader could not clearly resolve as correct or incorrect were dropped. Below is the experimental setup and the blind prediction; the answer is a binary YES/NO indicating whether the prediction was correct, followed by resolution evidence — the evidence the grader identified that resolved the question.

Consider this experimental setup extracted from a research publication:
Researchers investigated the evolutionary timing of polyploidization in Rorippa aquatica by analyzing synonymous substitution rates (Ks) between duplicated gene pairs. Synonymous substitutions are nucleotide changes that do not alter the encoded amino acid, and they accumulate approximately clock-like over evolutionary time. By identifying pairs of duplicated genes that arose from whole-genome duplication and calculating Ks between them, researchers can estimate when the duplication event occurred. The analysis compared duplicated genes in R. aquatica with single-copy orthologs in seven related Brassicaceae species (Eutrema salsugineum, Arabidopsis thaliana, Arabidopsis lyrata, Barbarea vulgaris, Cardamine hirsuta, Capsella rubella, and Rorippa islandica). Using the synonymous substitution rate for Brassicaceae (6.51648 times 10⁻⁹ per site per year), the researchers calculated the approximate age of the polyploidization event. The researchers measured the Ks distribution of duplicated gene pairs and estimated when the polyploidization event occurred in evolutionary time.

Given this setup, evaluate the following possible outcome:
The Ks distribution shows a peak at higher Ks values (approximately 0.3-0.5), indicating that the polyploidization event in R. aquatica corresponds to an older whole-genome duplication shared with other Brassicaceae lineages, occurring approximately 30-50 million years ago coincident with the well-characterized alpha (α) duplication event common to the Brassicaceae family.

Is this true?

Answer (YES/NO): NO